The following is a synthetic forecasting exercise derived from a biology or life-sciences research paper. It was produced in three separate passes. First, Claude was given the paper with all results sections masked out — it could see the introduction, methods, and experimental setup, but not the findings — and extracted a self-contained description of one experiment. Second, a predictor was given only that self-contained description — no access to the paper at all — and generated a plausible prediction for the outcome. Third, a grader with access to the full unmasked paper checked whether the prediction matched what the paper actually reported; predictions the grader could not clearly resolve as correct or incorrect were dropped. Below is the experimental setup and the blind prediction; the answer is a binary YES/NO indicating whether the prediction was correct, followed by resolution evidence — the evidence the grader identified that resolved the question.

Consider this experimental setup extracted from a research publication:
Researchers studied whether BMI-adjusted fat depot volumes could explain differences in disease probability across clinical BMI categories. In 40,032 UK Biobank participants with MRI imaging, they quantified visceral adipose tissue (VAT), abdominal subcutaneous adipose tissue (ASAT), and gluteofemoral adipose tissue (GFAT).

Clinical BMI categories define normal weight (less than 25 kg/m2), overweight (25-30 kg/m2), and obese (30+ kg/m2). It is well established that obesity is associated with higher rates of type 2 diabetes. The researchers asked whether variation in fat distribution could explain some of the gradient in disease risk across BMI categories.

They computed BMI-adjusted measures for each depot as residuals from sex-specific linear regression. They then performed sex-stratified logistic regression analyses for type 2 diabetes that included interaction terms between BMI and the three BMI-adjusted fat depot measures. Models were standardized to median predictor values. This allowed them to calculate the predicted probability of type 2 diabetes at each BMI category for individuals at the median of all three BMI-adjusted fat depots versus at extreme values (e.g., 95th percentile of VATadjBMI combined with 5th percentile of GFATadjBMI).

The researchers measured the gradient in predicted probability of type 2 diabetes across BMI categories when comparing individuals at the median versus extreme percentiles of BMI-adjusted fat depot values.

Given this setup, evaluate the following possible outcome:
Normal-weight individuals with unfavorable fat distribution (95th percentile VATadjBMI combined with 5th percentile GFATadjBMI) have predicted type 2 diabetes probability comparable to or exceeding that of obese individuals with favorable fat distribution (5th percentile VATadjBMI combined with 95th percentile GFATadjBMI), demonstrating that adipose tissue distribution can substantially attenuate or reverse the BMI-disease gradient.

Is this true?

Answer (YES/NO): YES